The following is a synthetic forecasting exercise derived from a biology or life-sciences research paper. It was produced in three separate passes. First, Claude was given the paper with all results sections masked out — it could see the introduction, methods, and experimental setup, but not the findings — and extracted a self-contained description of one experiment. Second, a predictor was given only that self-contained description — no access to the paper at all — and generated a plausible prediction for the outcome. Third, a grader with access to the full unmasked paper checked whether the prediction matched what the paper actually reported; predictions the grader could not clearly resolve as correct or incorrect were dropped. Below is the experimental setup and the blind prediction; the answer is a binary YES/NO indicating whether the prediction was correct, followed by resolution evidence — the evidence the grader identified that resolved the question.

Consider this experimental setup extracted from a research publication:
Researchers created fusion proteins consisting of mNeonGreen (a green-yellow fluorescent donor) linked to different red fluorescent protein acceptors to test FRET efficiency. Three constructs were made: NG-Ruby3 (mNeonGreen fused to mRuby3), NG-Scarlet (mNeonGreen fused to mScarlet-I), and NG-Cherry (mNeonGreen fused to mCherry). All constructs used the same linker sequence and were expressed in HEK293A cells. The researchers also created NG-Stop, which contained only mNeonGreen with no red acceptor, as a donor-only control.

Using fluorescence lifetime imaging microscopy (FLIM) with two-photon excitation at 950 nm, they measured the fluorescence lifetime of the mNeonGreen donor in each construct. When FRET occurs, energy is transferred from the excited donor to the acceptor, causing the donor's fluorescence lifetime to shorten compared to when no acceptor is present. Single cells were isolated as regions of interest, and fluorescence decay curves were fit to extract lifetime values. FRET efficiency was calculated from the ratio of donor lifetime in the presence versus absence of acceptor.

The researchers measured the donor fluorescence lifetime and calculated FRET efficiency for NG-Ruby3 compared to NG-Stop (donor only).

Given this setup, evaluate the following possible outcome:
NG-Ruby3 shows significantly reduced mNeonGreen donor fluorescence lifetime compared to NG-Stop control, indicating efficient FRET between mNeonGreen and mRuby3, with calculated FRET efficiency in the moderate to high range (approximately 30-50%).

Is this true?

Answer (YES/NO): NO